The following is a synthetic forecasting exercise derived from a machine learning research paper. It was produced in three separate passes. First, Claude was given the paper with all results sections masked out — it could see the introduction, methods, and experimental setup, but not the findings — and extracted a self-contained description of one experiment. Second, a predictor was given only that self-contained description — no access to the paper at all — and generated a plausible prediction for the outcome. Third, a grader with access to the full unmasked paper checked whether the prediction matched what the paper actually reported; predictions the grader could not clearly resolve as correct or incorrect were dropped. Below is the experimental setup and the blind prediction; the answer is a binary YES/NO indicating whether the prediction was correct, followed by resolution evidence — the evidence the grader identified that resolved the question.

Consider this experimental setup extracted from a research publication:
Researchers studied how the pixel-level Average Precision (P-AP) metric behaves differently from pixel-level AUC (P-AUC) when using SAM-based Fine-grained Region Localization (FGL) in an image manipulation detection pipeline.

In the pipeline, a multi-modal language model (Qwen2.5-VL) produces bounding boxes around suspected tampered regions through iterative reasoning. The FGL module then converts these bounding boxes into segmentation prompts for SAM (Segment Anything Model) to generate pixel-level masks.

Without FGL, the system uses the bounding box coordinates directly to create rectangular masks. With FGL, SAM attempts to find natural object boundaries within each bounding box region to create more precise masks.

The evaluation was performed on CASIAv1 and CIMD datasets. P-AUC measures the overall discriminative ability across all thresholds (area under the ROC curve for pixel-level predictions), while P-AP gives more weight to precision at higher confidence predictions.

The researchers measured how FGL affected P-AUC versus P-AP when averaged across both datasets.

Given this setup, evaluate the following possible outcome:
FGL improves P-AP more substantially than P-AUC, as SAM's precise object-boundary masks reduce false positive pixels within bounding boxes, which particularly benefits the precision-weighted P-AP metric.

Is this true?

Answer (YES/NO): NO